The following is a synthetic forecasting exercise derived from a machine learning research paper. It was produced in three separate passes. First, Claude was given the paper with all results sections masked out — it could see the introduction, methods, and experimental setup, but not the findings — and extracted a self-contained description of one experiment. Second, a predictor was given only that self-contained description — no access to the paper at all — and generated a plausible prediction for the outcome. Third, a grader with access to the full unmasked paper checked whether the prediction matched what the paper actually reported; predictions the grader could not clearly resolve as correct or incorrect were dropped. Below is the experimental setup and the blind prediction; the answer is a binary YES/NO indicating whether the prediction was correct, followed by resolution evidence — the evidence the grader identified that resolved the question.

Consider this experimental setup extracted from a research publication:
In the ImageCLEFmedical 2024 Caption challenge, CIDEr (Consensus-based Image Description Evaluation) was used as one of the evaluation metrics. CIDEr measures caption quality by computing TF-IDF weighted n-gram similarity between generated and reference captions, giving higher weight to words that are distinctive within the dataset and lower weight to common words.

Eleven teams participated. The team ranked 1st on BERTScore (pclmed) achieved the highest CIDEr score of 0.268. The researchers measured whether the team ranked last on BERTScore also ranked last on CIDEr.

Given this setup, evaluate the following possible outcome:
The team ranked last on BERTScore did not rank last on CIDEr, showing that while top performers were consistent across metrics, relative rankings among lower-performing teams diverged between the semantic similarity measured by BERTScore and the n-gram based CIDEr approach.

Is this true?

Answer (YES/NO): NO